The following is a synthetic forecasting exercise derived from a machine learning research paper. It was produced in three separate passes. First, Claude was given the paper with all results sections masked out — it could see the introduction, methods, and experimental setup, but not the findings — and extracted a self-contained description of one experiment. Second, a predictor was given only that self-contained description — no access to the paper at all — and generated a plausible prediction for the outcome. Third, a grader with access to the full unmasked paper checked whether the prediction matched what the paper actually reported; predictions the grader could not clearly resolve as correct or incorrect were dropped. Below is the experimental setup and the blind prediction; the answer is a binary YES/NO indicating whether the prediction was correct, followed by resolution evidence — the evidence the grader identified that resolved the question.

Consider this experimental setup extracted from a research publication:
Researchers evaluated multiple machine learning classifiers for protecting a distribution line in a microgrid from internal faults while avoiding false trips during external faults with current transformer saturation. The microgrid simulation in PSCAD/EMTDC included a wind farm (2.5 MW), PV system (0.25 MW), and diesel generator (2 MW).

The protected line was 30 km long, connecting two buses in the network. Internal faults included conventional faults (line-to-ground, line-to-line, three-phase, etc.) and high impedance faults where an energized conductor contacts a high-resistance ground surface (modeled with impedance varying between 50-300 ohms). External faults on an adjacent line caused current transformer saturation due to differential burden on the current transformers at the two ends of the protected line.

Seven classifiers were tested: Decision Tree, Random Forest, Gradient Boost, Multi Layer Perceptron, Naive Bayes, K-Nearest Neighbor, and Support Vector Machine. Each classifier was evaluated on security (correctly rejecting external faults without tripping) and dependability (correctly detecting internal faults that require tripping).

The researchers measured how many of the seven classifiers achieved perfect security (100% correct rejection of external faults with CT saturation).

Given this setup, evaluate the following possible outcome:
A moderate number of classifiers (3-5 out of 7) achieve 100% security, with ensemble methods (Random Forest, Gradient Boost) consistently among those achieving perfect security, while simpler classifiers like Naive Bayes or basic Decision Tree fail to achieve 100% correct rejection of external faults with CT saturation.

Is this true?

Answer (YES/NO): NO